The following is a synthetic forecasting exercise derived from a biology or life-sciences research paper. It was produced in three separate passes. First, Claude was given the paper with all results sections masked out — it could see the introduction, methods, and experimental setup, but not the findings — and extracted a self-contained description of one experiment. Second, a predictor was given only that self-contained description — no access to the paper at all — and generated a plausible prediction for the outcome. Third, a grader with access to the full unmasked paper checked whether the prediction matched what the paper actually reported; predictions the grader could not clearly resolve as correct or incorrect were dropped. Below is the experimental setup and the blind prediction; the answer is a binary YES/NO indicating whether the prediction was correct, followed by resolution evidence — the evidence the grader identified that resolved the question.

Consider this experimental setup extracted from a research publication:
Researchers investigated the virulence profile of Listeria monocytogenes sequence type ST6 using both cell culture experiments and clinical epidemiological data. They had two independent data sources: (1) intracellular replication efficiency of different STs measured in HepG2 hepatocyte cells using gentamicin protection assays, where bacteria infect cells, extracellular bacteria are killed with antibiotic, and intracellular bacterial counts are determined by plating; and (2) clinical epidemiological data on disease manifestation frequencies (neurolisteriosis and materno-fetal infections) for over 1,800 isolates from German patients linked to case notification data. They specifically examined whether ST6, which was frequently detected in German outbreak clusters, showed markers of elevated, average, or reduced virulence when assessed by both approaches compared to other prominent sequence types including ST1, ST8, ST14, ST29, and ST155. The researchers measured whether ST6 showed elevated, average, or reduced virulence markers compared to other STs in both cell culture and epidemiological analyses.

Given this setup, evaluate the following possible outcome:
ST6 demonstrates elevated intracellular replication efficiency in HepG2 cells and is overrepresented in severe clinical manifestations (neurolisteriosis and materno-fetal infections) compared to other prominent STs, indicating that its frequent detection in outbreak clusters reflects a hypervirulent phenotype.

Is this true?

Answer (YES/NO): NO